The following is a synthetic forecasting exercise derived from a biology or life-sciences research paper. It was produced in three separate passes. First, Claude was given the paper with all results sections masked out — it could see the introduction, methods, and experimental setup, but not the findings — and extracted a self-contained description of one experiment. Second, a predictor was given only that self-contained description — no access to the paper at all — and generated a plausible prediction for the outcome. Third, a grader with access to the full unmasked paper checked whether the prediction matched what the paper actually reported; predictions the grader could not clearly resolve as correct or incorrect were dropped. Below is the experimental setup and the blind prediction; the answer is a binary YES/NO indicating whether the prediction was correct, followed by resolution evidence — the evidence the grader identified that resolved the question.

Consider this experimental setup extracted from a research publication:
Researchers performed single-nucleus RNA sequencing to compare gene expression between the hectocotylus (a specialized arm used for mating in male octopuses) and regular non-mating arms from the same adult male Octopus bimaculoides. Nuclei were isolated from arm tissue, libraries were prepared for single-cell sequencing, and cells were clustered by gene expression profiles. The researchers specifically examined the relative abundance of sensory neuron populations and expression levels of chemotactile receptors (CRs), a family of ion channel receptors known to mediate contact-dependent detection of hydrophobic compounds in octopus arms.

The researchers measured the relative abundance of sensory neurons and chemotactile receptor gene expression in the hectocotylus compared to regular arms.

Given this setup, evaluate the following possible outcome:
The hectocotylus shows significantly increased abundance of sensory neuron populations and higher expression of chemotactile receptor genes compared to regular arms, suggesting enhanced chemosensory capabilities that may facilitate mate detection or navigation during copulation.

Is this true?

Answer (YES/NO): YES